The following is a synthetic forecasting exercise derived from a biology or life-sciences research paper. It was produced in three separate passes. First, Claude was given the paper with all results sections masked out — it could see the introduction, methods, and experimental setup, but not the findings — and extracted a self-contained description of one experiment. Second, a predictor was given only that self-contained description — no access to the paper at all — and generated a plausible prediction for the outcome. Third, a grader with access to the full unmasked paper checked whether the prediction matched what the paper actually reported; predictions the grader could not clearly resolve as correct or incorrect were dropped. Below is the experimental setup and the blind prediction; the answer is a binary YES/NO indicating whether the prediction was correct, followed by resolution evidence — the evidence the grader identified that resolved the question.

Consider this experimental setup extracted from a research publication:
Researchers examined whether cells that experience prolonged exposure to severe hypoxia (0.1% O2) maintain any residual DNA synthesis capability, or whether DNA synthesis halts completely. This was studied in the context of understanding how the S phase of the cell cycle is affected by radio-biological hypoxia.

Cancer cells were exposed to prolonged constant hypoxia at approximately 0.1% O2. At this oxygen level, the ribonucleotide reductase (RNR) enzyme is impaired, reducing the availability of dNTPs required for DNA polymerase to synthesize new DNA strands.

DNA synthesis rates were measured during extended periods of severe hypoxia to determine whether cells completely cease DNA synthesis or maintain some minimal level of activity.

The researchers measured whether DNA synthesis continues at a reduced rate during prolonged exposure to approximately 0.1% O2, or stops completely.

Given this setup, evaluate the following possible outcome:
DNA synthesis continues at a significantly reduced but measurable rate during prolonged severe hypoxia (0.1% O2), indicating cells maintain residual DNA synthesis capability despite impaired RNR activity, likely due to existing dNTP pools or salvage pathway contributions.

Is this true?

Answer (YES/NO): YES